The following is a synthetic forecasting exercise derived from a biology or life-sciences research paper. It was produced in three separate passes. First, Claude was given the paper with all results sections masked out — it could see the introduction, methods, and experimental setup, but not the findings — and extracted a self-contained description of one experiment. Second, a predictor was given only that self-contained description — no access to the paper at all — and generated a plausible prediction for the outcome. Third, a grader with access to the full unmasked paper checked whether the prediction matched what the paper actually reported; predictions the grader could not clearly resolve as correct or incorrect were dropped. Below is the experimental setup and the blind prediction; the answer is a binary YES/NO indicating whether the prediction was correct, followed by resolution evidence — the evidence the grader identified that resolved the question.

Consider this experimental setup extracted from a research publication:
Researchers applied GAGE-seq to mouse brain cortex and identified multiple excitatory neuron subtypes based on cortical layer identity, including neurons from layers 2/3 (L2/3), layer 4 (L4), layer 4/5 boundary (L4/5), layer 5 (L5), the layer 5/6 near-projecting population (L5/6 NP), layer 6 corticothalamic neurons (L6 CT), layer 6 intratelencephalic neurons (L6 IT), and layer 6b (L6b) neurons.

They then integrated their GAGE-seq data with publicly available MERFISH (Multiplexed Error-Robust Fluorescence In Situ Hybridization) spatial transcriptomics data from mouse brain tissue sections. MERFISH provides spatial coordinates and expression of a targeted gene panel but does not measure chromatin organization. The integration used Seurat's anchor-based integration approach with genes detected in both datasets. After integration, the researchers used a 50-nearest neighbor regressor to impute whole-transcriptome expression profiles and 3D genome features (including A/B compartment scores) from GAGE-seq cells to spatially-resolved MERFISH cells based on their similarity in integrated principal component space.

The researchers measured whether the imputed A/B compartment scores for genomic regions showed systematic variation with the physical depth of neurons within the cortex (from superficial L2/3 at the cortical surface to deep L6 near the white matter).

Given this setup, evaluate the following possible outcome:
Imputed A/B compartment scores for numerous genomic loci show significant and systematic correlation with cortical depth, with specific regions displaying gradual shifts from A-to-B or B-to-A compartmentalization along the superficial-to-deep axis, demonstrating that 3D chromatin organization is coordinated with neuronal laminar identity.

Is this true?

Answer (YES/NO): NO